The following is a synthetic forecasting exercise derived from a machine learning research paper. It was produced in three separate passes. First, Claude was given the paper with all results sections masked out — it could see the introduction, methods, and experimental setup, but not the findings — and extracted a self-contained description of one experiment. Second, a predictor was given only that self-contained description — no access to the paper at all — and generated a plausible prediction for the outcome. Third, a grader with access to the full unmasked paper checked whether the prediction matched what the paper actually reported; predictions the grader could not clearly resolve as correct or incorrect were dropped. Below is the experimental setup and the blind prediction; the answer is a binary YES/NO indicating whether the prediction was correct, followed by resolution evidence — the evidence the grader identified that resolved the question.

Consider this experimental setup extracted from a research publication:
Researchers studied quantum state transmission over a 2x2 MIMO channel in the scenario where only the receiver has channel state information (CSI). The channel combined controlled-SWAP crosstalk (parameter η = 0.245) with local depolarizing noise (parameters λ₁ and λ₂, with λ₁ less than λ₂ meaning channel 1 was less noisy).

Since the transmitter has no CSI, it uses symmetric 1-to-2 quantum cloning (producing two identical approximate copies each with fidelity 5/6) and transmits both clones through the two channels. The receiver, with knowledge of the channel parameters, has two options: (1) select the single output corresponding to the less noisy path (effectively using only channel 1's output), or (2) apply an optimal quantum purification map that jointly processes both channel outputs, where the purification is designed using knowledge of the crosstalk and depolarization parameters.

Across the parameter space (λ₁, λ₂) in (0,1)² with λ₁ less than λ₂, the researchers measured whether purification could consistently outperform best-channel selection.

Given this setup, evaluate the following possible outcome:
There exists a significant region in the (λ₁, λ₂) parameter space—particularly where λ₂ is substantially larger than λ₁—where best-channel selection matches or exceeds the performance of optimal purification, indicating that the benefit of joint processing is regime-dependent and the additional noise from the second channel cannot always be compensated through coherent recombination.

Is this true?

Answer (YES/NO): YES